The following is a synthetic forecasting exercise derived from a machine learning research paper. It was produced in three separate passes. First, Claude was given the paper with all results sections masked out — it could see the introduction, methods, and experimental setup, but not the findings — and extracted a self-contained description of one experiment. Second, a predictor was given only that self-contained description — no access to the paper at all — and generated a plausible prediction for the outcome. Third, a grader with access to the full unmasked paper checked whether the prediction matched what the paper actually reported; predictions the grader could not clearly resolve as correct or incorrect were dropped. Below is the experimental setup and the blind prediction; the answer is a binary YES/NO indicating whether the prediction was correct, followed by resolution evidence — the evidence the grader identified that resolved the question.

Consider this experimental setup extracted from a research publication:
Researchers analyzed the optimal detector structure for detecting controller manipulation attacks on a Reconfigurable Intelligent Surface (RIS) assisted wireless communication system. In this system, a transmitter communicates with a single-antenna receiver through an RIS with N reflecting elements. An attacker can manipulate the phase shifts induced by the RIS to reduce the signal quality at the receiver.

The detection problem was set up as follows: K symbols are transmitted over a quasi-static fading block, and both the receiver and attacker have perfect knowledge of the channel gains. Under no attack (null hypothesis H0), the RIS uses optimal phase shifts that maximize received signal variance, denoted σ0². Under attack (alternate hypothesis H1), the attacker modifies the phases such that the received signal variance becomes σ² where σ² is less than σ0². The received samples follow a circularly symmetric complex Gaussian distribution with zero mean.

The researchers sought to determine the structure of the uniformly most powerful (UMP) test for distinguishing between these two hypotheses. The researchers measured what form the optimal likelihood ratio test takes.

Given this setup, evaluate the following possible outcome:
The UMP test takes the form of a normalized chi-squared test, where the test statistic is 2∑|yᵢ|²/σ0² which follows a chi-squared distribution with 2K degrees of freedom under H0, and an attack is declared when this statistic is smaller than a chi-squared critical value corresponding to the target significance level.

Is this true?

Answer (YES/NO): YES